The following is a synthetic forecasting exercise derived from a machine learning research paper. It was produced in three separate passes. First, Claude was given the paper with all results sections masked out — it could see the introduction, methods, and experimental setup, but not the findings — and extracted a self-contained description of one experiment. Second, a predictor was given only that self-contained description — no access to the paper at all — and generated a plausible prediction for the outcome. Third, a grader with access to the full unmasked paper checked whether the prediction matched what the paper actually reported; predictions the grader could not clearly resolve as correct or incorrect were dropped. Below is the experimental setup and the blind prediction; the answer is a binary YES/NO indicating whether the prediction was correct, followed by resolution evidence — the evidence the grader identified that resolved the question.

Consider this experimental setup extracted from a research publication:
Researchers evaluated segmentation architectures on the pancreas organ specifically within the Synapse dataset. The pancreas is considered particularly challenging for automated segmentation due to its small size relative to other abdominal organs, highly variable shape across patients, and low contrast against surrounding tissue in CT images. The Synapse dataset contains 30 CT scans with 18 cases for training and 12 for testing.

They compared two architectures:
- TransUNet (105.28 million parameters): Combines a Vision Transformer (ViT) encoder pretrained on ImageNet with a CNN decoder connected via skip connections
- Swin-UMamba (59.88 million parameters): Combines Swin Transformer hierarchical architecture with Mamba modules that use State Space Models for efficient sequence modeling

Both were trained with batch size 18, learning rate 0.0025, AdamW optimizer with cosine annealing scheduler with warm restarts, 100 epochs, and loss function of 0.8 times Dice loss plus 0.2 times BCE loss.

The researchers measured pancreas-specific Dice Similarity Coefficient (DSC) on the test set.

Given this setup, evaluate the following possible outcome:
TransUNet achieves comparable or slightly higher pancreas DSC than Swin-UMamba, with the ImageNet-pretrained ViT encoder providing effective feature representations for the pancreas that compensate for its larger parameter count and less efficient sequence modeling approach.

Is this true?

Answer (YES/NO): NO